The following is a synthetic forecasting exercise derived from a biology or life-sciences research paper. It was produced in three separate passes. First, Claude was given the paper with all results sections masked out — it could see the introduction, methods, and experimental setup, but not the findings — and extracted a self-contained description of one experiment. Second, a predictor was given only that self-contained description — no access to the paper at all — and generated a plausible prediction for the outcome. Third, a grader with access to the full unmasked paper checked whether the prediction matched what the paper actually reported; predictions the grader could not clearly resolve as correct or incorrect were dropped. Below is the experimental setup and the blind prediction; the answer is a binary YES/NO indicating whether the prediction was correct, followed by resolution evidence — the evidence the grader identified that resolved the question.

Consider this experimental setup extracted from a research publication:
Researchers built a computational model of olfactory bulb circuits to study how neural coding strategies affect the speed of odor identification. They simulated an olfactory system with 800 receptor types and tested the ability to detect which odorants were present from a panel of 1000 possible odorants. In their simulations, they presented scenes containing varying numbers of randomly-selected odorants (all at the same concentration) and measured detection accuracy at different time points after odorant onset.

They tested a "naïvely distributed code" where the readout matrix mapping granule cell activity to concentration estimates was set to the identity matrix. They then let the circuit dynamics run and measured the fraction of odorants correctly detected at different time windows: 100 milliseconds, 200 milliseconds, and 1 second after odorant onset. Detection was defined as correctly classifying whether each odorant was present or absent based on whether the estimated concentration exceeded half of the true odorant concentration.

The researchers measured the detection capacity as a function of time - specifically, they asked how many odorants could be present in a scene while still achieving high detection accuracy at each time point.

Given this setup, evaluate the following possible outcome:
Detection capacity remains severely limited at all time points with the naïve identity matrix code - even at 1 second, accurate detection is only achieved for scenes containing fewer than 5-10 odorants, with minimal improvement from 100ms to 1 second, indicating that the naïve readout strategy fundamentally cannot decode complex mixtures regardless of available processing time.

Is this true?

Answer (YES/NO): NO